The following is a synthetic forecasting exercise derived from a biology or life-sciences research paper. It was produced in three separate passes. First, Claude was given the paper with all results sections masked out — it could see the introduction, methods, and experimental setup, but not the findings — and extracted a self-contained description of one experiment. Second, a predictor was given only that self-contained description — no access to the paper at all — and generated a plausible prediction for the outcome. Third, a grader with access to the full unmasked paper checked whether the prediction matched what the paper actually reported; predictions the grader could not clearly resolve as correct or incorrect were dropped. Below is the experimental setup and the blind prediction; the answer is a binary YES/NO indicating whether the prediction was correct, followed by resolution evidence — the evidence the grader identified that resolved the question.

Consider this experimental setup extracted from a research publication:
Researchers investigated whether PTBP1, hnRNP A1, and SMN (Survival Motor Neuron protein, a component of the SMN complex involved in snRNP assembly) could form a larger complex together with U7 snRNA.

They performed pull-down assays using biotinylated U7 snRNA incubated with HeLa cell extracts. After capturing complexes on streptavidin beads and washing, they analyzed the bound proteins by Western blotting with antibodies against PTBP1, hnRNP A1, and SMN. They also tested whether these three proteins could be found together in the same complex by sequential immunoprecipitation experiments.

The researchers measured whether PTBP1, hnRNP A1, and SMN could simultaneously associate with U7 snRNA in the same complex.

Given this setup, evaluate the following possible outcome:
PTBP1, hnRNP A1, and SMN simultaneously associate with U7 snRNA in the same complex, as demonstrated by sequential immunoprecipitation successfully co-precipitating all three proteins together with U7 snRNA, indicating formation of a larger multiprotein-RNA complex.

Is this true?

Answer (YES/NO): NO